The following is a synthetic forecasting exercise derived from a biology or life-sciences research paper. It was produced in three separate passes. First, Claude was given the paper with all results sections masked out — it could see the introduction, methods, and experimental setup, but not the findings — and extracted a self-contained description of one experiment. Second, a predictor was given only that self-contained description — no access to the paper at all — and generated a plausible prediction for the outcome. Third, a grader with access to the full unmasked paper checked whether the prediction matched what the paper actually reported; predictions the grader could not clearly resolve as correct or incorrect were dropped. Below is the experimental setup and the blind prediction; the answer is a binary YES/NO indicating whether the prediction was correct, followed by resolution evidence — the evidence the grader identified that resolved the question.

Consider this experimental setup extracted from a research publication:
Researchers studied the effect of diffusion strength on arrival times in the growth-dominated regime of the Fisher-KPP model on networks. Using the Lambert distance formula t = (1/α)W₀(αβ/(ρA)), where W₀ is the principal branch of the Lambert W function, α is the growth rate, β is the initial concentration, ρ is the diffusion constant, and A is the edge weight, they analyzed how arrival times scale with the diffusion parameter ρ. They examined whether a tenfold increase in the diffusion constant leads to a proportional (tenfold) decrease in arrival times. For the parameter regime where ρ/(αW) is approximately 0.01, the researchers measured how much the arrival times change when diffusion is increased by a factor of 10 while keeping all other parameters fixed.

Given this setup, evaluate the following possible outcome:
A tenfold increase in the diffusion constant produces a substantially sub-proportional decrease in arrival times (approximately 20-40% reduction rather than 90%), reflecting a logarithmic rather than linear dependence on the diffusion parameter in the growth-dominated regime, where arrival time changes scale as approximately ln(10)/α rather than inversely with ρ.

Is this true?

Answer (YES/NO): NO